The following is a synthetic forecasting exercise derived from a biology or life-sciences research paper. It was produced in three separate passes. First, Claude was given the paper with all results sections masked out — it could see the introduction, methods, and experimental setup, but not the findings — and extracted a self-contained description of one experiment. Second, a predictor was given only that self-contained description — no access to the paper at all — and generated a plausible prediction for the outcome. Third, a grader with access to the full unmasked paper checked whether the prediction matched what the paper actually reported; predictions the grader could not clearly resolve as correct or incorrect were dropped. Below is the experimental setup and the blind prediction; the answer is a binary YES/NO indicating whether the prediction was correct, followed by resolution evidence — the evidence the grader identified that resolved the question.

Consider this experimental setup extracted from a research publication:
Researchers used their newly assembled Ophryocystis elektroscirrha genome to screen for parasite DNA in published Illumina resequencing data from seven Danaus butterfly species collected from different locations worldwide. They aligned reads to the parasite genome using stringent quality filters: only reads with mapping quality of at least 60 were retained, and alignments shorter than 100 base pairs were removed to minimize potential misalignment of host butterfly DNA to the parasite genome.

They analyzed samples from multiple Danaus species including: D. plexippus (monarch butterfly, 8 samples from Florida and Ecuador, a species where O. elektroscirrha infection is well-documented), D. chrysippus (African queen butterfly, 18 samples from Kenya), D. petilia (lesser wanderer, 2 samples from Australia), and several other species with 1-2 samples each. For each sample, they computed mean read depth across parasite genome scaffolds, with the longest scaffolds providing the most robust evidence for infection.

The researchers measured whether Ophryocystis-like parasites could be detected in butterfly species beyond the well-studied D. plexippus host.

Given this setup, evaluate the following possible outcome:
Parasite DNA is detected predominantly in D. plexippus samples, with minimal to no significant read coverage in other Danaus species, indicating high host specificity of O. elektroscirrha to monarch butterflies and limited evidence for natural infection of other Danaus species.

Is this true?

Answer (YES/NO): NO